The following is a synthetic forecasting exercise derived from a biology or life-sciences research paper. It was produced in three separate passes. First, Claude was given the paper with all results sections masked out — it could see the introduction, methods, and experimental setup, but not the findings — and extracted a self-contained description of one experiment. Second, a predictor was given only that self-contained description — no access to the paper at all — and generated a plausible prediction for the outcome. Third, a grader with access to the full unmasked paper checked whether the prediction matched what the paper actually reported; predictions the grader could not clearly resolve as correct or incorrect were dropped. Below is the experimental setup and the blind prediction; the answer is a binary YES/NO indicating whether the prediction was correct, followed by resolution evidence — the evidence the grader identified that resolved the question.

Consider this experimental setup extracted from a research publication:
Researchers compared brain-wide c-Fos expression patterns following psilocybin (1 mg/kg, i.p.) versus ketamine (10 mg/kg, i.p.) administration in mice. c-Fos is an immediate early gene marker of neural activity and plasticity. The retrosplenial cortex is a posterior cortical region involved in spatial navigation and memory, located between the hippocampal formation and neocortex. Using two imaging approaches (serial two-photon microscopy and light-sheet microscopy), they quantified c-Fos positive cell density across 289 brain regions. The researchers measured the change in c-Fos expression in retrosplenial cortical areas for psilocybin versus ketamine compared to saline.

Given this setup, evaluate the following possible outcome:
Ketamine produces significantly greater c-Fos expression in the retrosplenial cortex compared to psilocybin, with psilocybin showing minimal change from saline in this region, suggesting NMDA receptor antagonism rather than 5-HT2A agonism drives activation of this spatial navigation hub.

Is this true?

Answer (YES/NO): YES